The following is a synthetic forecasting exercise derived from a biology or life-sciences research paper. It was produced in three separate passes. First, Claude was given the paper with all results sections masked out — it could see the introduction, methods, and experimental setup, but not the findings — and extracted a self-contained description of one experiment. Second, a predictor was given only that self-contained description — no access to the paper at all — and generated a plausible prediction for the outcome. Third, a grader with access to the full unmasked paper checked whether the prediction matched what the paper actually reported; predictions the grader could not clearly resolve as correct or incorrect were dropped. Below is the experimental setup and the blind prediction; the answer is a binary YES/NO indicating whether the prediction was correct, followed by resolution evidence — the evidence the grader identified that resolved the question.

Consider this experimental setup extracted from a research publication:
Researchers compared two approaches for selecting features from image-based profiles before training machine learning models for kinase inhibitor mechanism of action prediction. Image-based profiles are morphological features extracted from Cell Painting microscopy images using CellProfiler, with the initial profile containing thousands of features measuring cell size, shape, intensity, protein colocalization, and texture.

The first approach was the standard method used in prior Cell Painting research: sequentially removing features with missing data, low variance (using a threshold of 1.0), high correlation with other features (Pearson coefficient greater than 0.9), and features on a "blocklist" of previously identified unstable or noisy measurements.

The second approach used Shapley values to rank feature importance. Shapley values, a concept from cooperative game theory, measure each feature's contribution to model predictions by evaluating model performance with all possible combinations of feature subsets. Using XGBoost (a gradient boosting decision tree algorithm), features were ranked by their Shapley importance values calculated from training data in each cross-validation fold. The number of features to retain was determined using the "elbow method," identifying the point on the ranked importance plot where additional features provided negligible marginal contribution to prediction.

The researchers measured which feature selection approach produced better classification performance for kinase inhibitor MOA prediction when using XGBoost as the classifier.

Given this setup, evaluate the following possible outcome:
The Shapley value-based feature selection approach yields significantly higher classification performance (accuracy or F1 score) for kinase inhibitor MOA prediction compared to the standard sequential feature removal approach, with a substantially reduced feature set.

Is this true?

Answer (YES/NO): NO